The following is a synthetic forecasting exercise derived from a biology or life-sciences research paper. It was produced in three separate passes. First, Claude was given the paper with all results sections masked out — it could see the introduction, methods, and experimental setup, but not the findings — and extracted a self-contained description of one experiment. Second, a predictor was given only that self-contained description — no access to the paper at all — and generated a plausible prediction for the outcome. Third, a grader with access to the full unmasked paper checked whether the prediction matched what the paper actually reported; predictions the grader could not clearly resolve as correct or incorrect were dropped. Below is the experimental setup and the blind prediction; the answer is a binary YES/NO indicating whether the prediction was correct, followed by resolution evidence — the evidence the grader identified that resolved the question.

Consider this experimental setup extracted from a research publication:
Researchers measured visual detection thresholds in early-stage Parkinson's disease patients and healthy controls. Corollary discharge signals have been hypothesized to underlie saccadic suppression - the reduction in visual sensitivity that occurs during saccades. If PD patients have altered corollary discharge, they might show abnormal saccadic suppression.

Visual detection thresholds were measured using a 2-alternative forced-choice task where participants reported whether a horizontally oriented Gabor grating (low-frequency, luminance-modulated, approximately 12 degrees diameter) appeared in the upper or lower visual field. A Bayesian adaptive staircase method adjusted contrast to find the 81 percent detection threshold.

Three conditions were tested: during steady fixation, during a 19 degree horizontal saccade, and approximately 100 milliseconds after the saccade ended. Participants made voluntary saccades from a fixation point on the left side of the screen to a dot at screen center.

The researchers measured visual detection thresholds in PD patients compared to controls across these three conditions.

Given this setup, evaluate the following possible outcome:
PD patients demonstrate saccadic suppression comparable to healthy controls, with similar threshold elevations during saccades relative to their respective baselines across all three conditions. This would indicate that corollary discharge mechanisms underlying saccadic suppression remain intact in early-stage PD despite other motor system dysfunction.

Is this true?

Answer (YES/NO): YES